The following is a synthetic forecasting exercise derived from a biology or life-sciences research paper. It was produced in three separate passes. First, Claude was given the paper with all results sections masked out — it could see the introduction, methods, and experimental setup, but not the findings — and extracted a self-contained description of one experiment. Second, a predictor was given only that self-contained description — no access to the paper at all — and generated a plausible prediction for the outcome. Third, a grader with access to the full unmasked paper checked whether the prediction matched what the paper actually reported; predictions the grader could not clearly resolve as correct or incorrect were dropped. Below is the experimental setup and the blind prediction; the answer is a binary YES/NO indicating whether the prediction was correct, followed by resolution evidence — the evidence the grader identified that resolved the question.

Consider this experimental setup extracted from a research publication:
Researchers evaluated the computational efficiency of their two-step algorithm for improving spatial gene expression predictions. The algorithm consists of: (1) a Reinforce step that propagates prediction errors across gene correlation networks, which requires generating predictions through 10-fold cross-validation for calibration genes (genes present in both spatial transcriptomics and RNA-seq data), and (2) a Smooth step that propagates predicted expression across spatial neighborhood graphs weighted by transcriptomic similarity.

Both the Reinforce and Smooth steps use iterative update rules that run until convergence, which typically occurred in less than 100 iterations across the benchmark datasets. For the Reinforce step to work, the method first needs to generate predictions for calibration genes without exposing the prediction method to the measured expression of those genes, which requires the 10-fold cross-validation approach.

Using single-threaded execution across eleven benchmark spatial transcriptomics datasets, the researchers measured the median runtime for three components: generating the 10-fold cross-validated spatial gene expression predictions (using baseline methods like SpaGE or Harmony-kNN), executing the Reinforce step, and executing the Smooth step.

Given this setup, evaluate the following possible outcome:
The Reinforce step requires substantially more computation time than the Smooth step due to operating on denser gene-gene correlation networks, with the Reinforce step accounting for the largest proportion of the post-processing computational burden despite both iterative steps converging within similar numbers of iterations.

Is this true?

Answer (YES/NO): NO